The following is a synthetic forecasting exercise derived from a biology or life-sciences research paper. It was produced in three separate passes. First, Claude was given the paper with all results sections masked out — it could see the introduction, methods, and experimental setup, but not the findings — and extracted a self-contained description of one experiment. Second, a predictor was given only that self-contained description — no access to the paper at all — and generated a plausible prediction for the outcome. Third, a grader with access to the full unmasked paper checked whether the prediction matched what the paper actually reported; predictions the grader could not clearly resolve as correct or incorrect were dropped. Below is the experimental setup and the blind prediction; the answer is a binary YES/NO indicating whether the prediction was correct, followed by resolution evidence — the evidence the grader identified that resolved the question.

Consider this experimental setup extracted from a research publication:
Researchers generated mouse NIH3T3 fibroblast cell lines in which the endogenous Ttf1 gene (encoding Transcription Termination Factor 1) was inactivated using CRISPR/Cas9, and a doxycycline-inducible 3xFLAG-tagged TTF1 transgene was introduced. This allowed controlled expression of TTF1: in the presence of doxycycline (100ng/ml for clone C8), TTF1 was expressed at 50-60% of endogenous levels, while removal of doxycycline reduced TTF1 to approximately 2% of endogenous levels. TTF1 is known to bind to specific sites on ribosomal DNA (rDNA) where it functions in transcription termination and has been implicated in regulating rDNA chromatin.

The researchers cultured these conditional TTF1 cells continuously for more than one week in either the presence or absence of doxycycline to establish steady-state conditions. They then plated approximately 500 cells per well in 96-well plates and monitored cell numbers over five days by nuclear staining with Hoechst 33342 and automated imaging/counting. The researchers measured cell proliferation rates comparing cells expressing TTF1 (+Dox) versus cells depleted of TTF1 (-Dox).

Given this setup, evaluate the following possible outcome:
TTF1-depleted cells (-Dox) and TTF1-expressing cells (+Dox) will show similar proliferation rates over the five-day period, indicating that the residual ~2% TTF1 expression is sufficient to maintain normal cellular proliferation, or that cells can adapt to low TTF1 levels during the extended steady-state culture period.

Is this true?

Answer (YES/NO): NO